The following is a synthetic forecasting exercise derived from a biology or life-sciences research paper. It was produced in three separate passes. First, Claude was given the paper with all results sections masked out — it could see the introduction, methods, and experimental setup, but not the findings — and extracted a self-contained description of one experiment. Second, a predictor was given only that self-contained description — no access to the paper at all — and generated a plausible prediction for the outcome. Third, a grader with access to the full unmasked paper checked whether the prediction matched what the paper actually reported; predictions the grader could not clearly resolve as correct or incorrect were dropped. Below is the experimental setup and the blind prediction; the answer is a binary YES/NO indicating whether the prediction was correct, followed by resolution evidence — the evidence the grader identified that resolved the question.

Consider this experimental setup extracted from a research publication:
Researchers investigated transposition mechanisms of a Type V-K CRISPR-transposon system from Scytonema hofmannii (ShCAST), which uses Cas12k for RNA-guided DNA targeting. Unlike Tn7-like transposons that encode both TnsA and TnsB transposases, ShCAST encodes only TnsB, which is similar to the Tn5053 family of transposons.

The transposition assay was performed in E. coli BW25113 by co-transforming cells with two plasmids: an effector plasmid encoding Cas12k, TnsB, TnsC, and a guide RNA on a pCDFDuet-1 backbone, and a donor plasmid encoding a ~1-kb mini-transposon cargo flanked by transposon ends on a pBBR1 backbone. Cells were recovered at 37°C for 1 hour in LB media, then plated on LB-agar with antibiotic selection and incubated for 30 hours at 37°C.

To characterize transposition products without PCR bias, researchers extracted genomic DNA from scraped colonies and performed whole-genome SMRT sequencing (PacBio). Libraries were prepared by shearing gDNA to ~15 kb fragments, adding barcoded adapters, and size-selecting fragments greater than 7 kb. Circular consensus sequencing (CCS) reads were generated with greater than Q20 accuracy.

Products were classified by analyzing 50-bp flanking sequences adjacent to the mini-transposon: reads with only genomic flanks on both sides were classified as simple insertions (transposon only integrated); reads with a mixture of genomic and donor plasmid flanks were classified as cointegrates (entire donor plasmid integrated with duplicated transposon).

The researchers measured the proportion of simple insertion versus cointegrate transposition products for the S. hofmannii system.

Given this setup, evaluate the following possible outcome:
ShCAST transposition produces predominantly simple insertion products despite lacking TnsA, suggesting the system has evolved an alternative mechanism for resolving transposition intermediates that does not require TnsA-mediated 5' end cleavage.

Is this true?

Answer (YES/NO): NO